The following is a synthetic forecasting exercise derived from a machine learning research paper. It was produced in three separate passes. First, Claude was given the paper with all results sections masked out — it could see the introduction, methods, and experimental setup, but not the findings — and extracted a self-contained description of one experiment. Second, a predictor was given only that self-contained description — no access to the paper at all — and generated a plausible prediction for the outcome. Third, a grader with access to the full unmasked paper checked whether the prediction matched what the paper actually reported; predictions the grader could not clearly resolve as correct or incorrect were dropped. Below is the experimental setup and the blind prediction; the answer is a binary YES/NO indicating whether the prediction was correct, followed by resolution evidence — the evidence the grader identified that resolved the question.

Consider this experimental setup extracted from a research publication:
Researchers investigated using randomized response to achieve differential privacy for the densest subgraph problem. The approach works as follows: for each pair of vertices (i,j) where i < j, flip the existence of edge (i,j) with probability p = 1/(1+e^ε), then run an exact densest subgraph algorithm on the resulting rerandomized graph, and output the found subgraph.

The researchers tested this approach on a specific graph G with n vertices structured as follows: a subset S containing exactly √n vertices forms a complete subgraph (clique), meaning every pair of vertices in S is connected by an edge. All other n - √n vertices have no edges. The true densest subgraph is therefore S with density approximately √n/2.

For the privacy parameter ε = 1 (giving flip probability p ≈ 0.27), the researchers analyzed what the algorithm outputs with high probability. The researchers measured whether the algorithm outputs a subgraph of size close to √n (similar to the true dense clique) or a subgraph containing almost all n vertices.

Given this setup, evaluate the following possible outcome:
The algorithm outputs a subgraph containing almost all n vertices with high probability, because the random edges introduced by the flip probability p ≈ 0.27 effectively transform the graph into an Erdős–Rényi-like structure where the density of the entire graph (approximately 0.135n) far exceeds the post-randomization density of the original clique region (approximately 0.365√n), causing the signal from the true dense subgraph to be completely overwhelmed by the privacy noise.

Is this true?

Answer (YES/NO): YES